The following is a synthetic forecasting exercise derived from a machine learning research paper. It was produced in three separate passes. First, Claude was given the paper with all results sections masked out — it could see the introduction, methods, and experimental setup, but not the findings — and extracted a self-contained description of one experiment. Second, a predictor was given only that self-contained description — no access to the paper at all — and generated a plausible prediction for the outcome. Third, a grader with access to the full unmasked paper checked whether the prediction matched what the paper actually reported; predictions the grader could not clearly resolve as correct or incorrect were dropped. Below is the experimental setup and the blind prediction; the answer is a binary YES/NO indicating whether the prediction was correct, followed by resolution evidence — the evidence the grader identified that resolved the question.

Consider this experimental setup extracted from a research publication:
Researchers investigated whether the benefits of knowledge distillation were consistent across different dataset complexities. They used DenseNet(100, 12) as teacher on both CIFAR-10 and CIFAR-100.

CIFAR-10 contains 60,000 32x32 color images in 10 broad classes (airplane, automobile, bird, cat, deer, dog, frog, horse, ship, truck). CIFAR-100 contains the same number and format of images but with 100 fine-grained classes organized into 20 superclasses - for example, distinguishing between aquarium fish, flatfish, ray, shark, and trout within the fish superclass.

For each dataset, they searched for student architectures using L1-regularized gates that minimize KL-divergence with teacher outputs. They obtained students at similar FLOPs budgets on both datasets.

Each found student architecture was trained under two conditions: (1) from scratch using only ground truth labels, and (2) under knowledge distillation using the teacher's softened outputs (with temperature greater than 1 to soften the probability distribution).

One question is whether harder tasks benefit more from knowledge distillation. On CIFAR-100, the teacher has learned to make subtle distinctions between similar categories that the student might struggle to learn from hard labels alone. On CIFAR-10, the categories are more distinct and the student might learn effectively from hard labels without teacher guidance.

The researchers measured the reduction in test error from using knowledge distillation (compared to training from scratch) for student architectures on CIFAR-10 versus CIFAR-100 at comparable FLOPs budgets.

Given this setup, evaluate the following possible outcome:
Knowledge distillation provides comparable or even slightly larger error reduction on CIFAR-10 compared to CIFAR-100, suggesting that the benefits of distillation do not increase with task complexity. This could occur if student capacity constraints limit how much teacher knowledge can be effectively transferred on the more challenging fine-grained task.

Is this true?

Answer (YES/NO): NO